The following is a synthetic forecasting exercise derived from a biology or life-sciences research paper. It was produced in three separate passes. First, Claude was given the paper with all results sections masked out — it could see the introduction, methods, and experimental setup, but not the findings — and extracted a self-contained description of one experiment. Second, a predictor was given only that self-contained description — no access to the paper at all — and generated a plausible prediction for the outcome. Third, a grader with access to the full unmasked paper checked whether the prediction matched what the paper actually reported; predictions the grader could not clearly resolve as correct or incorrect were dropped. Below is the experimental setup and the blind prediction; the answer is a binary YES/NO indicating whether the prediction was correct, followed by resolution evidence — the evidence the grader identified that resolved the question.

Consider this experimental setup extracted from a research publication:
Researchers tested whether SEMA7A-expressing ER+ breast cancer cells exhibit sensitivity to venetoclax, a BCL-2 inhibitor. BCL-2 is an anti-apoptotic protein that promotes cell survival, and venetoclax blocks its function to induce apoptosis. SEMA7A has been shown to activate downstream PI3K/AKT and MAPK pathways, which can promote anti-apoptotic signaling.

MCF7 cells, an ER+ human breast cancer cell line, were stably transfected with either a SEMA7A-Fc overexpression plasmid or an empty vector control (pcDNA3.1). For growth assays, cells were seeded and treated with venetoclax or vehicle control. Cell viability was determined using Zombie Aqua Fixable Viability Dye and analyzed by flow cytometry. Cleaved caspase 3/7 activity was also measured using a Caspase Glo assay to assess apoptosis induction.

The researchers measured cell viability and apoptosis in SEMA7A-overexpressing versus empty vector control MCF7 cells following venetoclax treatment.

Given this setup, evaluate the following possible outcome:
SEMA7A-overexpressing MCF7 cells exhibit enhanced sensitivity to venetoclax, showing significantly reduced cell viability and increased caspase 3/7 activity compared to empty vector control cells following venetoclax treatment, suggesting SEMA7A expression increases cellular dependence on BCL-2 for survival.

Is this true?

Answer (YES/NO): NO